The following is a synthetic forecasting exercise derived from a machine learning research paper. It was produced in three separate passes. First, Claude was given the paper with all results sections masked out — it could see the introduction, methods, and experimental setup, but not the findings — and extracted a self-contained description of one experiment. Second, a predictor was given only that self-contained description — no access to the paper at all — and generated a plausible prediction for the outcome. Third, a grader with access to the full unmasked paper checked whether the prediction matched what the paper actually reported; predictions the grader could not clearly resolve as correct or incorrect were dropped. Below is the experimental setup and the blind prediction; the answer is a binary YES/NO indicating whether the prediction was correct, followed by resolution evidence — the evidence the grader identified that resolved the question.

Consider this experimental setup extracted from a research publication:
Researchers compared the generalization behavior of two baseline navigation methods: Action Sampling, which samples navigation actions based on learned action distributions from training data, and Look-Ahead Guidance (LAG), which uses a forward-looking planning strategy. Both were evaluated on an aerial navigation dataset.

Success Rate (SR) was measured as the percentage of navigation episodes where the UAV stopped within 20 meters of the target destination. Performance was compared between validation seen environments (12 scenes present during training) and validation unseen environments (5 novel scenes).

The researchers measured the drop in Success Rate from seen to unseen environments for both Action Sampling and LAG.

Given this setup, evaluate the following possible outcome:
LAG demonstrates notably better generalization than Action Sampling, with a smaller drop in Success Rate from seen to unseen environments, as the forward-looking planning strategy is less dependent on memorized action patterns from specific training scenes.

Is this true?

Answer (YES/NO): NO